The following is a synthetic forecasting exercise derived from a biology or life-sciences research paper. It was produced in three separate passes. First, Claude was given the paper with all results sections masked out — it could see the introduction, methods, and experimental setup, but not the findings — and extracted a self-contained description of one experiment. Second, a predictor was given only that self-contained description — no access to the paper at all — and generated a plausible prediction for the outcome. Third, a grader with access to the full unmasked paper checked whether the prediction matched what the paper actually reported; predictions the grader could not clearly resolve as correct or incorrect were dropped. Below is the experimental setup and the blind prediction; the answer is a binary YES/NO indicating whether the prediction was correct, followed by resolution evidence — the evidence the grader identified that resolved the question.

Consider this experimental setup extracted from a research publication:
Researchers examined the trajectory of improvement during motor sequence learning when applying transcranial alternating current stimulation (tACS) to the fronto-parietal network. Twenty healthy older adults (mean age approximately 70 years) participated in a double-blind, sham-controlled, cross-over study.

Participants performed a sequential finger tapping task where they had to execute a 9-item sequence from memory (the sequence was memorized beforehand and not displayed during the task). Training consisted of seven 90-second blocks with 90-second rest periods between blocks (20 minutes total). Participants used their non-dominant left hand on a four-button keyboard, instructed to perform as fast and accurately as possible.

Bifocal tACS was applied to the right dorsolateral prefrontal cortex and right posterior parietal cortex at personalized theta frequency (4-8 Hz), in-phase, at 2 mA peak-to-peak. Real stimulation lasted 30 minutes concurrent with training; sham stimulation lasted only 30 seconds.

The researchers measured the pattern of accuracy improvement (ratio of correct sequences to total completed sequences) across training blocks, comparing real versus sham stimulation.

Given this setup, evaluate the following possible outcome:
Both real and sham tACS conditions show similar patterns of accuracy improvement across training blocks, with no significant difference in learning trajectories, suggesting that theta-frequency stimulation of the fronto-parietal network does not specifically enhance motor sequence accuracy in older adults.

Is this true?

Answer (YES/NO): NO